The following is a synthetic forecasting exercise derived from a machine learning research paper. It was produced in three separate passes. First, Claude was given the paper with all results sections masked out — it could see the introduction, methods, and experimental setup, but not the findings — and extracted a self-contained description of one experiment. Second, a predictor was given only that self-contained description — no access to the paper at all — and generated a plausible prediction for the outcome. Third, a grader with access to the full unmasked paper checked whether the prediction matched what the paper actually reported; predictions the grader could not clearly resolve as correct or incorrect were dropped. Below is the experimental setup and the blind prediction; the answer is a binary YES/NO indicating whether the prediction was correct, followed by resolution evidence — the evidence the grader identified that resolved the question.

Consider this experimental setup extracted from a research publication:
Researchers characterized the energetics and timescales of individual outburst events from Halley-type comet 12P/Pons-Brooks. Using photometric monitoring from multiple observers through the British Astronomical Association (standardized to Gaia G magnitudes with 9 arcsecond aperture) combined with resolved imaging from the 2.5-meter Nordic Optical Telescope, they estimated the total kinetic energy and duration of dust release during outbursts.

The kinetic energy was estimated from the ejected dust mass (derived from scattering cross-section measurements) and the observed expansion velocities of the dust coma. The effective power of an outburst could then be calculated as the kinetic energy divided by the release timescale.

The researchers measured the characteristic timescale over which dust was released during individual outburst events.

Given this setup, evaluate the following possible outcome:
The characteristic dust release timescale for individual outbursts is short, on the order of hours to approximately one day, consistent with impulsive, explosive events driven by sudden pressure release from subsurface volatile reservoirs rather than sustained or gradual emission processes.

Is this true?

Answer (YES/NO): YES